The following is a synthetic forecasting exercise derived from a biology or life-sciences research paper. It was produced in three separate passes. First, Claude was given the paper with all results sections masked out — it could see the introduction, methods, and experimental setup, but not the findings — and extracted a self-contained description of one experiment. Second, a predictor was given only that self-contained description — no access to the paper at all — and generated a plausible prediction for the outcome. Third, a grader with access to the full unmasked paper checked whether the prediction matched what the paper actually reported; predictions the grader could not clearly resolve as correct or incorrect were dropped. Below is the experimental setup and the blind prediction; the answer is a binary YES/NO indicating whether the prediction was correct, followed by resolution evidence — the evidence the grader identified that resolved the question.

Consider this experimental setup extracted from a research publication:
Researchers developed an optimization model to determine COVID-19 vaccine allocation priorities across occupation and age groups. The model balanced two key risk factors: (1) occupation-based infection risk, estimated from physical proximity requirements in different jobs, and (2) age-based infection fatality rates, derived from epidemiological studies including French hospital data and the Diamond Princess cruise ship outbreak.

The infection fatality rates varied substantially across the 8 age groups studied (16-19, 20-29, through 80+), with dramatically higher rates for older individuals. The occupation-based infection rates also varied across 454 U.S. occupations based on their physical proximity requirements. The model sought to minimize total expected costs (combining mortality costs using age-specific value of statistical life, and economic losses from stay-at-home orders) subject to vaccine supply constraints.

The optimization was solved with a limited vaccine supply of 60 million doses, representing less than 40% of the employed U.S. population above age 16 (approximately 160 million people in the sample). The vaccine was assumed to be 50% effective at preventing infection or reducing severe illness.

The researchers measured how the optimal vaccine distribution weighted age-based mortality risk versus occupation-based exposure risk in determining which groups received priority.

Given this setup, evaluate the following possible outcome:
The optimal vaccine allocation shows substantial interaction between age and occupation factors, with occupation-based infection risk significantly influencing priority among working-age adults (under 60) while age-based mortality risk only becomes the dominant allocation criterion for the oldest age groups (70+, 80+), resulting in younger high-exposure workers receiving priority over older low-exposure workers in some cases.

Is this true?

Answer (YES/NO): NO